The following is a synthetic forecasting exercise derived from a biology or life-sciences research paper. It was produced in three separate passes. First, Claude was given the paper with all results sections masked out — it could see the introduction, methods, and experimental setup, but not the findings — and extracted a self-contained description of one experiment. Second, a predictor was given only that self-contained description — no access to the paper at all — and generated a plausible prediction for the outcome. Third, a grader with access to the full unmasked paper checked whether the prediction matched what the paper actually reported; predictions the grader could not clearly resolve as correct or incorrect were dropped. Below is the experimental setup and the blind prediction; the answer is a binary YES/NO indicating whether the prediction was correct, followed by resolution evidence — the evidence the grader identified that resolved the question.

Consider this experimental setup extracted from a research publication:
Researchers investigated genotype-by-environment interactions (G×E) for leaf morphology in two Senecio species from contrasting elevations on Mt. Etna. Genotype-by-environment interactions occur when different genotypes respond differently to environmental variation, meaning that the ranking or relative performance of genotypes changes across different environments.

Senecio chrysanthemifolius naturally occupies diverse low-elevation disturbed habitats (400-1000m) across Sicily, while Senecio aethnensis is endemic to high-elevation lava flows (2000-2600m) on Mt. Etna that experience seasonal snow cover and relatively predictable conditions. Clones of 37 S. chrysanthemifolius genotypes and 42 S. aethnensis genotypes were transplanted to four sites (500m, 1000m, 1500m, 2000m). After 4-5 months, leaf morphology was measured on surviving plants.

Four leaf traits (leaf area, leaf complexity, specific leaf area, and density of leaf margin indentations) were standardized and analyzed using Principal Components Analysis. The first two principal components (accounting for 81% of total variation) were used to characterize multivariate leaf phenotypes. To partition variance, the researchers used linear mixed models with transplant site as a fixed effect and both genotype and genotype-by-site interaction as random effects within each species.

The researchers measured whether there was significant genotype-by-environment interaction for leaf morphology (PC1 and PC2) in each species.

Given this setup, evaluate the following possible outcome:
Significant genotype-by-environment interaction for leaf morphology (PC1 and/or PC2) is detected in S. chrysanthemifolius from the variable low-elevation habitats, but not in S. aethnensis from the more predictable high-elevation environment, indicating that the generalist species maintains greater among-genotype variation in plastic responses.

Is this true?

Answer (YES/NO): NO